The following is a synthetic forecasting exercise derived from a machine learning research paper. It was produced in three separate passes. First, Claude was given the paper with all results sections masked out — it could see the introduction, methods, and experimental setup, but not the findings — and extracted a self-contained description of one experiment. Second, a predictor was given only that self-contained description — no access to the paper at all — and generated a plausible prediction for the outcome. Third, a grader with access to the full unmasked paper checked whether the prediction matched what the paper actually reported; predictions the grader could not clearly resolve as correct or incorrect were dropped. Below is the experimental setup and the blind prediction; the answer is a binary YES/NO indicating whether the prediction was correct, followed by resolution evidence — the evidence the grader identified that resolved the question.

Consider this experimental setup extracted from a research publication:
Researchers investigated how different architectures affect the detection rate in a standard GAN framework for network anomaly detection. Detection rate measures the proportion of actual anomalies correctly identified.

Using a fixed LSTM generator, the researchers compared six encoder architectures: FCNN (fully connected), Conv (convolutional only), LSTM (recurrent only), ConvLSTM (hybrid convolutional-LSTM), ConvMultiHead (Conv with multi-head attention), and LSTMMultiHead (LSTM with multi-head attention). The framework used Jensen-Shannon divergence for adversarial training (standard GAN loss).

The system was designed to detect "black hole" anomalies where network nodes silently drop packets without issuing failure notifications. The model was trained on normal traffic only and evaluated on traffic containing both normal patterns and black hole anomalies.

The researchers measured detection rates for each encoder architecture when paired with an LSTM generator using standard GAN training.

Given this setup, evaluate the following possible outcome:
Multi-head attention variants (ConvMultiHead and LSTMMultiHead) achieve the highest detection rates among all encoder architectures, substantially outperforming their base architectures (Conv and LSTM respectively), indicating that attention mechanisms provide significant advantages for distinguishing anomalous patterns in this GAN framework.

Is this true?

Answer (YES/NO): NO